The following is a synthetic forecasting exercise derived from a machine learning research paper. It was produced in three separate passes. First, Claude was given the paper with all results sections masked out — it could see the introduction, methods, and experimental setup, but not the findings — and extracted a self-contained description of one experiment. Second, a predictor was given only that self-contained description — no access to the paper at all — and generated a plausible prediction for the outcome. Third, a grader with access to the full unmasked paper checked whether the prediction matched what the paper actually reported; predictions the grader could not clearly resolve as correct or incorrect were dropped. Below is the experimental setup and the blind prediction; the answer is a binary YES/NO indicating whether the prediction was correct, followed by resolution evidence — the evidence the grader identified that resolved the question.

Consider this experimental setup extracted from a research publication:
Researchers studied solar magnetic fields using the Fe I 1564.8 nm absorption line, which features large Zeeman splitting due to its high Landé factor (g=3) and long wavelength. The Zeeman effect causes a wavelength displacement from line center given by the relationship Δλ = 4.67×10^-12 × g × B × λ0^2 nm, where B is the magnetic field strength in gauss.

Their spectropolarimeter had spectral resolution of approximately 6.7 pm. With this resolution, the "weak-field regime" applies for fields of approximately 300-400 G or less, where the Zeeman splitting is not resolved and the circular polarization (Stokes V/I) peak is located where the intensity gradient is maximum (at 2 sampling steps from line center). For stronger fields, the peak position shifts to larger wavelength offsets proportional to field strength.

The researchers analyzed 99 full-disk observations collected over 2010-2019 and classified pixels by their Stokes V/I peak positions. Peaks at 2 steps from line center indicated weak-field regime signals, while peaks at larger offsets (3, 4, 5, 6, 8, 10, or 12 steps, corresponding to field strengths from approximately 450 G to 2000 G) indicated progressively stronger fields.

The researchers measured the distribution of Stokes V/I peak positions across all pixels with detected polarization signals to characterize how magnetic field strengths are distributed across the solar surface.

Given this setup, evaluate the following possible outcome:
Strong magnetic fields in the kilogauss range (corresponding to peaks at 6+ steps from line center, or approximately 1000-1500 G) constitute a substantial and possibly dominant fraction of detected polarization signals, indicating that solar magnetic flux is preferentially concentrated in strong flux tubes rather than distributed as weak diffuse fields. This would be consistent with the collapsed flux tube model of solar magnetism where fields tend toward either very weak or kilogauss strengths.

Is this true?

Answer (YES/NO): NO